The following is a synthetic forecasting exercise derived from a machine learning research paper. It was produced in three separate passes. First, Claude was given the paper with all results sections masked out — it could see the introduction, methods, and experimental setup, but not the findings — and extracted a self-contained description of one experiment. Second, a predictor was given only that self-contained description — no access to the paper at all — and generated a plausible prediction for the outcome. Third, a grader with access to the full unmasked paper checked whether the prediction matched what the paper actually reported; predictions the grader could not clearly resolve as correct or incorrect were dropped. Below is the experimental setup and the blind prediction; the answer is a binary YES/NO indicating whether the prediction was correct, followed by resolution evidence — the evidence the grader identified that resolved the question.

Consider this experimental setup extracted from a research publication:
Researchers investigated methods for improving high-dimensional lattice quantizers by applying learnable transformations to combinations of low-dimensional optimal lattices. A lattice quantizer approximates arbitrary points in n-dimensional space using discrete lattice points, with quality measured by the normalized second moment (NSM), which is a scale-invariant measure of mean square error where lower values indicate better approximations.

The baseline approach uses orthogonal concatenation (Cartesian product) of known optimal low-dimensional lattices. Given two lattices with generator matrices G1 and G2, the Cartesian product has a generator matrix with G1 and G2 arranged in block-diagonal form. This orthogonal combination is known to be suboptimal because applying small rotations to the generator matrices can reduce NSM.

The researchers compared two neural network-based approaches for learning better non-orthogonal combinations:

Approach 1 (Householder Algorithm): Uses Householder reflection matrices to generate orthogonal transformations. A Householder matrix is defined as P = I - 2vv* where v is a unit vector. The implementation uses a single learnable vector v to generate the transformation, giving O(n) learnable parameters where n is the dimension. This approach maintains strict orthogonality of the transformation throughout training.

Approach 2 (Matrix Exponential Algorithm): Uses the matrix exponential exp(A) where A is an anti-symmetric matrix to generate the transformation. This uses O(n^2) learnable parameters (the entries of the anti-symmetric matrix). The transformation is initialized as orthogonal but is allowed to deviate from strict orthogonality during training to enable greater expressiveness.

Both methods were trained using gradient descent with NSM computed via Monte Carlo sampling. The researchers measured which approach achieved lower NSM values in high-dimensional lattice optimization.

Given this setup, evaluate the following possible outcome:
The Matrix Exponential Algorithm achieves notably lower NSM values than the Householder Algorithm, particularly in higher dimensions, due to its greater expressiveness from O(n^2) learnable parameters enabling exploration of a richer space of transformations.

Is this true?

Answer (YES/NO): YES